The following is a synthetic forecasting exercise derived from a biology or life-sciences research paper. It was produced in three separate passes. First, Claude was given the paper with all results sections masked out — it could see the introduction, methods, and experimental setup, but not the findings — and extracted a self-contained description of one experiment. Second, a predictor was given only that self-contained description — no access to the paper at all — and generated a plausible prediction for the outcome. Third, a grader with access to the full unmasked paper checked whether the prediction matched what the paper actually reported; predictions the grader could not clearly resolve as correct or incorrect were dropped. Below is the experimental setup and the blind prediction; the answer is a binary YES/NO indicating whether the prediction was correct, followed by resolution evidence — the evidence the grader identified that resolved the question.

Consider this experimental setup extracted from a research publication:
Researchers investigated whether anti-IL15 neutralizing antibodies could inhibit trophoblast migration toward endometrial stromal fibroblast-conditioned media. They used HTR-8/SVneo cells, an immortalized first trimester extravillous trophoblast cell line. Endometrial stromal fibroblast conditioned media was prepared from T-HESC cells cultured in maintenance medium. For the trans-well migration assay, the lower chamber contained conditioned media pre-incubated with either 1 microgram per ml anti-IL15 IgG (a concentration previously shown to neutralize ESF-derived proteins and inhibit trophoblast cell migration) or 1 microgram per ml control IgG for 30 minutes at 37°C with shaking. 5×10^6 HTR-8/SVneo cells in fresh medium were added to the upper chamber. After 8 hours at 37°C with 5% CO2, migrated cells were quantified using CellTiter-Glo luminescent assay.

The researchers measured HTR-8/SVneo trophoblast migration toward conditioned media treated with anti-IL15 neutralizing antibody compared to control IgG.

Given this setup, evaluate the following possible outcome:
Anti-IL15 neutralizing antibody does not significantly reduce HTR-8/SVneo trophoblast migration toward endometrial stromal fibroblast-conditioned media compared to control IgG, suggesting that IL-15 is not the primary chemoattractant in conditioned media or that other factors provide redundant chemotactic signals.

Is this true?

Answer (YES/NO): NO